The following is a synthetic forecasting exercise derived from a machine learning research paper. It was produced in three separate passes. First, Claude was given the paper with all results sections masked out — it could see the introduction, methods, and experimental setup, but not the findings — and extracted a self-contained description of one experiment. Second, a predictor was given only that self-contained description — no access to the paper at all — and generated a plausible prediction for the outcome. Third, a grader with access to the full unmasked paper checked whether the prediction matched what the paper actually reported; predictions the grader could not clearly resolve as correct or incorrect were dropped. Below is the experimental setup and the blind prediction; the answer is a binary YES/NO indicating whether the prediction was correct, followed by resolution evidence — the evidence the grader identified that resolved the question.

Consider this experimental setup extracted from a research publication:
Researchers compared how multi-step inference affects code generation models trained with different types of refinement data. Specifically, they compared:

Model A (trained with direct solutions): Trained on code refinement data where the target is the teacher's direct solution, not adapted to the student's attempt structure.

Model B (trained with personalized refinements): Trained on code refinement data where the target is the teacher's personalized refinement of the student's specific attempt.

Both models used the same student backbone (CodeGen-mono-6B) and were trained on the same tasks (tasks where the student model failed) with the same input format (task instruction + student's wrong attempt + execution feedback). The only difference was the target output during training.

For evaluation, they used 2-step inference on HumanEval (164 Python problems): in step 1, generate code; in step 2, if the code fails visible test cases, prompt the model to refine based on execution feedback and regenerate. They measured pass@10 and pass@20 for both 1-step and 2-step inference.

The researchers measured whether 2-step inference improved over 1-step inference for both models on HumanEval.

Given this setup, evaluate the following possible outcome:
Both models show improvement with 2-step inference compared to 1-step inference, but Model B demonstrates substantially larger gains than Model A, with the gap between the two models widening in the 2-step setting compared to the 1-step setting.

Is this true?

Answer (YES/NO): NO